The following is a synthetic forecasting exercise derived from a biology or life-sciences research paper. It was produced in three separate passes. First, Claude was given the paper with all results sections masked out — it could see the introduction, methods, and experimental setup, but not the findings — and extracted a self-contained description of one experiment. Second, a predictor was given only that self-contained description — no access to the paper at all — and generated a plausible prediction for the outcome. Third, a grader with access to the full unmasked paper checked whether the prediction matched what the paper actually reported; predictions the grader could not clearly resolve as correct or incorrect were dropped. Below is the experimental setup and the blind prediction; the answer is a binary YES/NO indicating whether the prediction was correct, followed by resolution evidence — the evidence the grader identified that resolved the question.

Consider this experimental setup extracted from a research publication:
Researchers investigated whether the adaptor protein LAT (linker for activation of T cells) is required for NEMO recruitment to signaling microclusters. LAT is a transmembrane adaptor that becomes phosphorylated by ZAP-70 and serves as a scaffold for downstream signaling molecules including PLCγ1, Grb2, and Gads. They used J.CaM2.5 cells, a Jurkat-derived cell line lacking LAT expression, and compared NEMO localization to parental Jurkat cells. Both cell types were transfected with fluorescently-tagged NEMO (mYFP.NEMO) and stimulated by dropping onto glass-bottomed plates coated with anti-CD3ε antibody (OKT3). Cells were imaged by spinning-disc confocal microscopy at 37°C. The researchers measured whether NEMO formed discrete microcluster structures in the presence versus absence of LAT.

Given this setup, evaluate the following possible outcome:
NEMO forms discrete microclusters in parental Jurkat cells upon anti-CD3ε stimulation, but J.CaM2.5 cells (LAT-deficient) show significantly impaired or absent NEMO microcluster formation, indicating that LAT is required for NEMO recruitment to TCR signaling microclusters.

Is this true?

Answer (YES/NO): NO